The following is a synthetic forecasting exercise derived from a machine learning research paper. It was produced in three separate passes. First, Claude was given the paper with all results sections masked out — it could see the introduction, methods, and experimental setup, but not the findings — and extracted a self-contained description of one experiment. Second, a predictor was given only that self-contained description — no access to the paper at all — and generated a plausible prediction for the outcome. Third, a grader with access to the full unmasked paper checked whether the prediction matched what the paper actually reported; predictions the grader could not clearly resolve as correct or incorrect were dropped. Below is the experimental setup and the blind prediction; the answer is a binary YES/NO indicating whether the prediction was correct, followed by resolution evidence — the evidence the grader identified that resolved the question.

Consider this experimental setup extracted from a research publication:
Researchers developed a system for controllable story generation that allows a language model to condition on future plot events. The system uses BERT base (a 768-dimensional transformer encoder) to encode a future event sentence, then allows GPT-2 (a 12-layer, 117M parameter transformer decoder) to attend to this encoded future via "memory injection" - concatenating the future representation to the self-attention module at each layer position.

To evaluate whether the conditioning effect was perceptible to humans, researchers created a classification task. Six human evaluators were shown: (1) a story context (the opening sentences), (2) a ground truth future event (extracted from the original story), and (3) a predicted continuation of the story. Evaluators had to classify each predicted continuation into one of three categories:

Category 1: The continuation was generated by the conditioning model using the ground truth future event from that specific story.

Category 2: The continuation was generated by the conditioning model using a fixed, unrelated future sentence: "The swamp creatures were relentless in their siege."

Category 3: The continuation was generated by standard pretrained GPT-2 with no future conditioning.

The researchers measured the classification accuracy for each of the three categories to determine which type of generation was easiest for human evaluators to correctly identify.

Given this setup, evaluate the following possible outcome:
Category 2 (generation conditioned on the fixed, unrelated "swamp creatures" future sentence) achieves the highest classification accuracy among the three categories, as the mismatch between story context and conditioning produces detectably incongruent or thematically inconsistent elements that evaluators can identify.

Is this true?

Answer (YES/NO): NO